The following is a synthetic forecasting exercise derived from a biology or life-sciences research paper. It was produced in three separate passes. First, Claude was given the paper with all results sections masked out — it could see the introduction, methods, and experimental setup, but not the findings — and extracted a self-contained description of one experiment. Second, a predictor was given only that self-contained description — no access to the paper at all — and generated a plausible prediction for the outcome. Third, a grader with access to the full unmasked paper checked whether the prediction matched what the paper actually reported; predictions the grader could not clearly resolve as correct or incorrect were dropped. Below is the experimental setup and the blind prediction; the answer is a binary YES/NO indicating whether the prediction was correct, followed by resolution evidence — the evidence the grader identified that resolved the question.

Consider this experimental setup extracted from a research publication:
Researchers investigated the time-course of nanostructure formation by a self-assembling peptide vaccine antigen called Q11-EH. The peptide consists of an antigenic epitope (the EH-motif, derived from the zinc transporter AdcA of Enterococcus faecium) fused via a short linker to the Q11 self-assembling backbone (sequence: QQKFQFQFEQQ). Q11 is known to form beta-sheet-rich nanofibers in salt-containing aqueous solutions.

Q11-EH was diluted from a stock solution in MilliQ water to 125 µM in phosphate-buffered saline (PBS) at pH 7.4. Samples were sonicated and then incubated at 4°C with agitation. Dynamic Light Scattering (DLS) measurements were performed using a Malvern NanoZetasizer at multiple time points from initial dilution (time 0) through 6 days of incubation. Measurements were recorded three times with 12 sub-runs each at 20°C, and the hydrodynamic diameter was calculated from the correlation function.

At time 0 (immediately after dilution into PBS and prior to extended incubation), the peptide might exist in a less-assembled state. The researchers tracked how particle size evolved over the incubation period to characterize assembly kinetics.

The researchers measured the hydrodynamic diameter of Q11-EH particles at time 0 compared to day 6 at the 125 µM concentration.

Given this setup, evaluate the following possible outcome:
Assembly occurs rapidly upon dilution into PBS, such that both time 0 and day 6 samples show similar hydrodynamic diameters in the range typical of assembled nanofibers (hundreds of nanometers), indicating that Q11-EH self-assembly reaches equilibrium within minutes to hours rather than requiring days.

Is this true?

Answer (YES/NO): NO